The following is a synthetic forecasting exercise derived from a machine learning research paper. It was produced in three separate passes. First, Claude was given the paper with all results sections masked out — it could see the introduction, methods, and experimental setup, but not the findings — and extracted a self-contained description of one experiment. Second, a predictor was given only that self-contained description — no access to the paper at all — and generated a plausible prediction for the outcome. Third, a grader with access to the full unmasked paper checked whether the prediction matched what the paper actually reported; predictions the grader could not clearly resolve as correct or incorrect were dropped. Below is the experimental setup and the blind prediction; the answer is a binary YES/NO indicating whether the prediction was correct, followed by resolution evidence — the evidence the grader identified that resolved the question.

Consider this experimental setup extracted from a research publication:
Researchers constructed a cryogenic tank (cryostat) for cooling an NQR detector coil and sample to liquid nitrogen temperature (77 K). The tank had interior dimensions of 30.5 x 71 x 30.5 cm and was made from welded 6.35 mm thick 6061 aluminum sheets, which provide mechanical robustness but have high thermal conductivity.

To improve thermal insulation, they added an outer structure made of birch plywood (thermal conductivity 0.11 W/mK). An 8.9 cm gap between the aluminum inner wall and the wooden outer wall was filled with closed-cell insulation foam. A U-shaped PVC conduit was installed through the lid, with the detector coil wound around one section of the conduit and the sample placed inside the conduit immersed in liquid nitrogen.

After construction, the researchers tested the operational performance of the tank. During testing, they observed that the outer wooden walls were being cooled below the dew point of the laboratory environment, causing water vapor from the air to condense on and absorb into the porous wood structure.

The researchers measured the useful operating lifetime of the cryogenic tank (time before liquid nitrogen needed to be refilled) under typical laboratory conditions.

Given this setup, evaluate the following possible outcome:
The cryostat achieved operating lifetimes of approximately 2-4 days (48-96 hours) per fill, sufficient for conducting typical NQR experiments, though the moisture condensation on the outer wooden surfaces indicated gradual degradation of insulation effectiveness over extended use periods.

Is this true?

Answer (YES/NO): NO